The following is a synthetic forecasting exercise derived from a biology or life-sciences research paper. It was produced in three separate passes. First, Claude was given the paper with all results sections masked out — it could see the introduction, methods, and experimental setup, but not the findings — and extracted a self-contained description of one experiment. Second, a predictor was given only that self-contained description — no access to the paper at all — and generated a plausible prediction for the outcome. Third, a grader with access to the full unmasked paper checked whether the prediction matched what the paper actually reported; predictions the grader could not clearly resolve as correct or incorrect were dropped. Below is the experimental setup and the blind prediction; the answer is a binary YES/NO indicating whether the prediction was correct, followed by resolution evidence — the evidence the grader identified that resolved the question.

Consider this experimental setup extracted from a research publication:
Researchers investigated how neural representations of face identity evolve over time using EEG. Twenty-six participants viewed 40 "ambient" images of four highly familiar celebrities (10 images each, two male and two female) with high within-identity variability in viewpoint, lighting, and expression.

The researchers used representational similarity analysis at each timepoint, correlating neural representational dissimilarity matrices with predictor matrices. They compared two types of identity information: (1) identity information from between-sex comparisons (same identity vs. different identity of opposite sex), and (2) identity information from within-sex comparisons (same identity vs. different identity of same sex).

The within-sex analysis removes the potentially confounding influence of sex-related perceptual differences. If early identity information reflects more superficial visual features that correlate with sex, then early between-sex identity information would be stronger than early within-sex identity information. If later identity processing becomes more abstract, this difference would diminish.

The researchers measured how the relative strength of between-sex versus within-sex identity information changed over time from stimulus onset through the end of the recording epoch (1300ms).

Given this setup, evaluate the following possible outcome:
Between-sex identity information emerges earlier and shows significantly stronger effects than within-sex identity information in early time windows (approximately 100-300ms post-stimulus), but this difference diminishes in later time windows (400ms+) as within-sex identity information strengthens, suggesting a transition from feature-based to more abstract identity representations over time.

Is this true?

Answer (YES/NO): NO